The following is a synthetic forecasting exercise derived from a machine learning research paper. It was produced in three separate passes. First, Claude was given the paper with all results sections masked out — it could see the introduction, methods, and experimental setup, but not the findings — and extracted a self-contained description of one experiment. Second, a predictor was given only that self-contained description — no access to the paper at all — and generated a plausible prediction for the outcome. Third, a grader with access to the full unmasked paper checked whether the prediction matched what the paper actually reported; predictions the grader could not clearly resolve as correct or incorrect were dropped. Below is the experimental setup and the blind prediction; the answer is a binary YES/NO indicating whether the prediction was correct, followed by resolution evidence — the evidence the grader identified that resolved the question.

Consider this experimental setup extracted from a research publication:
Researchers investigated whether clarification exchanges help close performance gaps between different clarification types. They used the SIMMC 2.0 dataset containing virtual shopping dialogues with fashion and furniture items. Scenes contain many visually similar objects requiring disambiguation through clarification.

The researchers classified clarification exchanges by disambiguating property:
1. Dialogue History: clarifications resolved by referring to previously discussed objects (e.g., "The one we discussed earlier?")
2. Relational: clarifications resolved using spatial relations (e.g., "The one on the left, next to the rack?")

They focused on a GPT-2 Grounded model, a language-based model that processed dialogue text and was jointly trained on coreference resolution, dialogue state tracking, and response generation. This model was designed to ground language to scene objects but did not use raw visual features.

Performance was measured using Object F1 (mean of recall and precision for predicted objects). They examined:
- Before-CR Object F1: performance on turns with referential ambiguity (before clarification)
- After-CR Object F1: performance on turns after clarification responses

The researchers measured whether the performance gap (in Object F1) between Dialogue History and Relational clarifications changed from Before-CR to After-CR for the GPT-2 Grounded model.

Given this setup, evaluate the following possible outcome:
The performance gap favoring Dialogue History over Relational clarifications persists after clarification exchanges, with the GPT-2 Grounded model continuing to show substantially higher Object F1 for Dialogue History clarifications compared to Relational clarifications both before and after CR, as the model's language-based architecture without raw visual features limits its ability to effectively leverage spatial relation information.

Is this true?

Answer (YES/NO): YES